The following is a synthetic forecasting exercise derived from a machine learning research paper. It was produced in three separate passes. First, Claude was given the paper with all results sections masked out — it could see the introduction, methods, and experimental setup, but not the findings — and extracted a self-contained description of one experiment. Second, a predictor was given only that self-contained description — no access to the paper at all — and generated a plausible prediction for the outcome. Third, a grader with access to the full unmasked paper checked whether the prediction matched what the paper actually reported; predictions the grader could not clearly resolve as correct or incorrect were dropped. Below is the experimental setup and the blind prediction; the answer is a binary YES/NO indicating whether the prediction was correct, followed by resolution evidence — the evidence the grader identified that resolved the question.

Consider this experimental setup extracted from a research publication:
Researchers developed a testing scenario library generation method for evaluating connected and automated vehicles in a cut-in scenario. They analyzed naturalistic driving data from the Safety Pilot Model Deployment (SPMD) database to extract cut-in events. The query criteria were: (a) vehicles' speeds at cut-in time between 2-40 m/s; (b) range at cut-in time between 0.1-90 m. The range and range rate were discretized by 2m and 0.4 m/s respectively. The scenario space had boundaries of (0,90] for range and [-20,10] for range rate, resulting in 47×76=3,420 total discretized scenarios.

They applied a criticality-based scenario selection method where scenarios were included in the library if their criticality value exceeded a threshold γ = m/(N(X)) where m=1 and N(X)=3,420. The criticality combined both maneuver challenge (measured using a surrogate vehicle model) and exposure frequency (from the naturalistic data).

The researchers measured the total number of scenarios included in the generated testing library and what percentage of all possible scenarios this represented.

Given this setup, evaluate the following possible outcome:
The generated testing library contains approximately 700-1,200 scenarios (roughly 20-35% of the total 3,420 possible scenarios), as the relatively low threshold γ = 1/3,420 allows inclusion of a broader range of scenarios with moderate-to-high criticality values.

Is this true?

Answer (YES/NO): NO